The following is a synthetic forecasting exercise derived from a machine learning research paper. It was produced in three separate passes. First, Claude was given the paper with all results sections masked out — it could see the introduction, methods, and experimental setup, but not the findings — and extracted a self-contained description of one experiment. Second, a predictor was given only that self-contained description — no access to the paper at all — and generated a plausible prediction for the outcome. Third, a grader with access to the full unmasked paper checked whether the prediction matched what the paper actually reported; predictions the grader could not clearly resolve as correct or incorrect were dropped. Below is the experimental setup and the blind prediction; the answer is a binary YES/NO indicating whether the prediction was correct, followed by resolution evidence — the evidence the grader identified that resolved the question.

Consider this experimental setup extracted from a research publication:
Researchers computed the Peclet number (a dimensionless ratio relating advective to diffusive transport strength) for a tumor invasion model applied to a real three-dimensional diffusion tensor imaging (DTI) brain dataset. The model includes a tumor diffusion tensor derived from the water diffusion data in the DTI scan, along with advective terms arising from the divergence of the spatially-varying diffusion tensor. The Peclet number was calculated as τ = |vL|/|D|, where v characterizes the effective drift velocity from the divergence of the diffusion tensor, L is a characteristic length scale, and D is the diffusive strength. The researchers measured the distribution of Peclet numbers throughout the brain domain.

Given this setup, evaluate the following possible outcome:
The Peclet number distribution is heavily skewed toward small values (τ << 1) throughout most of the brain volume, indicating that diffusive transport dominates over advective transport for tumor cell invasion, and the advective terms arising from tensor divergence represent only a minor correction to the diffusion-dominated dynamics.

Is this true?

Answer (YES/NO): YES